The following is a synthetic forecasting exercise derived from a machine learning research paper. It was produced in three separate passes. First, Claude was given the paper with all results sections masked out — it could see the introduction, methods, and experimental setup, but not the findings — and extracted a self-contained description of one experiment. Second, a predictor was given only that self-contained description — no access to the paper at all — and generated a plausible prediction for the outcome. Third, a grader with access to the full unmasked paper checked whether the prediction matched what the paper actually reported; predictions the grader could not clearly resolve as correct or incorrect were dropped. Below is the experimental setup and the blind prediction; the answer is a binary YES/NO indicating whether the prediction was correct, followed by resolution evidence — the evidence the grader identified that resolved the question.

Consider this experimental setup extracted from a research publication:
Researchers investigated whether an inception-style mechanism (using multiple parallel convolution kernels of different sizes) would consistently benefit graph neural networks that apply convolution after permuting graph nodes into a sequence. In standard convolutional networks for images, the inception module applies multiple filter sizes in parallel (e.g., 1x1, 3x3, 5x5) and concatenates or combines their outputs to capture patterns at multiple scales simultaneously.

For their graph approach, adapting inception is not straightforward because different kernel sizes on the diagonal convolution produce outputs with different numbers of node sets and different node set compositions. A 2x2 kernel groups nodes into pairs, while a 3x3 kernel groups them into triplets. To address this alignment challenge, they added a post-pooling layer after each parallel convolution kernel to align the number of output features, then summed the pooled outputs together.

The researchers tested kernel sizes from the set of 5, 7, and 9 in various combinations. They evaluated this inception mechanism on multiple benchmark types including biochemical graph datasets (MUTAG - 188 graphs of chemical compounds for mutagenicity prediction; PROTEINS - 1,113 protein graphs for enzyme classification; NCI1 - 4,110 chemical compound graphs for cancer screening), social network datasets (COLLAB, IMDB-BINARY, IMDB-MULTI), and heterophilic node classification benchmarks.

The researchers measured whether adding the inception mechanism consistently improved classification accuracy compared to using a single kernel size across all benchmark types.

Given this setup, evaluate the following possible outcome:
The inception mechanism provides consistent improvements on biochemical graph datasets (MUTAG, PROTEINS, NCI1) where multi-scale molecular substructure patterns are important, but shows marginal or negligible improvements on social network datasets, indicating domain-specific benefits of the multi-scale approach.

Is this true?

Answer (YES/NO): NO